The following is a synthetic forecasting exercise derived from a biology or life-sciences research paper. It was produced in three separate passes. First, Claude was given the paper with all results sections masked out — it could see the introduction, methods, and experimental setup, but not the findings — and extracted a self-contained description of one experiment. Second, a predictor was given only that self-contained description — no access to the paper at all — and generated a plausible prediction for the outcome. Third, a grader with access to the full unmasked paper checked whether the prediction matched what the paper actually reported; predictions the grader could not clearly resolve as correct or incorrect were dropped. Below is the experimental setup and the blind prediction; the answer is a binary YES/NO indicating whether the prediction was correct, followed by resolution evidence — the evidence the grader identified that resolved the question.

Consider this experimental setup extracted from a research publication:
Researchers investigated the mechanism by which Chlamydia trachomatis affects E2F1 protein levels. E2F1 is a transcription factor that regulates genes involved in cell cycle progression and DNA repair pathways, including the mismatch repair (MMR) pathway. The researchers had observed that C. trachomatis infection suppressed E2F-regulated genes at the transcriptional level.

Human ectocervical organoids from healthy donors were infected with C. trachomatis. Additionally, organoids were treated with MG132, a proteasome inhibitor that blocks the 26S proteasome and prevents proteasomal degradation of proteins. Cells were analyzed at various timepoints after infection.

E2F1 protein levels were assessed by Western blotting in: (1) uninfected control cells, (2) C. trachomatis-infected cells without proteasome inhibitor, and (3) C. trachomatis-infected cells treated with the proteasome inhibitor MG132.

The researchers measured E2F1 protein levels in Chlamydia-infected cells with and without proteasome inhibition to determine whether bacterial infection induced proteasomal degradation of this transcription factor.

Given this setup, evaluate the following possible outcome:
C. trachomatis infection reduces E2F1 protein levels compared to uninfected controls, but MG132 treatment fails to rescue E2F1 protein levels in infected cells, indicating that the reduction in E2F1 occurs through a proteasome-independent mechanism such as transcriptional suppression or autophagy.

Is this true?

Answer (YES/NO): NO